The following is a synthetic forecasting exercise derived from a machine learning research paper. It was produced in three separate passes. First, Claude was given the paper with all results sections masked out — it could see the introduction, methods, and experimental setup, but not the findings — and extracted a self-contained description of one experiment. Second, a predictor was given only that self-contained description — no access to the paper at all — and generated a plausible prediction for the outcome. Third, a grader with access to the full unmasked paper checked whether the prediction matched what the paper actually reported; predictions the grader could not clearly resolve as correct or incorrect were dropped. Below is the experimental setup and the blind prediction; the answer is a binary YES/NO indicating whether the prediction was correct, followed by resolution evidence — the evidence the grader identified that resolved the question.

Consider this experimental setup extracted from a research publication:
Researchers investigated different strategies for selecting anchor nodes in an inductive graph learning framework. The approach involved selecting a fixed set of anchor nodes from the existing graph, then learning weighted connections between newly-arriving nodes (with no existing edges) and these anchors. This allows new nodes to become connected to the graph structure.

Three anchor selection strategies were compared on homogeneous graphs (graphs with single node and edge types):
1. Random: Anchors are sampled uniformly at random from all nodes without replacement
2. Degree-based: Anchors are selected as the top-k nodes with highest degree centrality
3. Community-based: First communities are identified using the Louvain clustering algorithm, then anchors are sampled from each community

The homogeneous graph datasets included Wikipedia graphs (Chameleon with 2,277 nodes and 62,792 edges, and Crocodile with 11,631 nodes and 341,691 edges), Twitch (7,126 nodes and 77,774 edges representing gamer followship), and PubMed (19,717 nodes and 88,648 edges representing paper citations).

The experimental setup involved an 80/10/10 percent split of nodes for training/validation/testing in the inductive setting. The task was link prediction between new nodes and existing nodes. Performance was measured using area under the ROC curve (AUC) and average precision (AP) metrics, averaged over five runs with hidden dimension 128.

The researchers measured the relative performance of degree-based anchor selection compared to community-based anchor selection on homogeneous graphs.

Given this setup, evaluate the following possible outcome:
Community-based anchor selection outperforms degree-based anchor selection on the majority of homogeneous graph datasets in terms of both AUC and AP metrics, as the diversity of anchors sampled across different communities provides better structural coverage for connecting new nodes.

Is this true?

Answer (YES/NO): NO